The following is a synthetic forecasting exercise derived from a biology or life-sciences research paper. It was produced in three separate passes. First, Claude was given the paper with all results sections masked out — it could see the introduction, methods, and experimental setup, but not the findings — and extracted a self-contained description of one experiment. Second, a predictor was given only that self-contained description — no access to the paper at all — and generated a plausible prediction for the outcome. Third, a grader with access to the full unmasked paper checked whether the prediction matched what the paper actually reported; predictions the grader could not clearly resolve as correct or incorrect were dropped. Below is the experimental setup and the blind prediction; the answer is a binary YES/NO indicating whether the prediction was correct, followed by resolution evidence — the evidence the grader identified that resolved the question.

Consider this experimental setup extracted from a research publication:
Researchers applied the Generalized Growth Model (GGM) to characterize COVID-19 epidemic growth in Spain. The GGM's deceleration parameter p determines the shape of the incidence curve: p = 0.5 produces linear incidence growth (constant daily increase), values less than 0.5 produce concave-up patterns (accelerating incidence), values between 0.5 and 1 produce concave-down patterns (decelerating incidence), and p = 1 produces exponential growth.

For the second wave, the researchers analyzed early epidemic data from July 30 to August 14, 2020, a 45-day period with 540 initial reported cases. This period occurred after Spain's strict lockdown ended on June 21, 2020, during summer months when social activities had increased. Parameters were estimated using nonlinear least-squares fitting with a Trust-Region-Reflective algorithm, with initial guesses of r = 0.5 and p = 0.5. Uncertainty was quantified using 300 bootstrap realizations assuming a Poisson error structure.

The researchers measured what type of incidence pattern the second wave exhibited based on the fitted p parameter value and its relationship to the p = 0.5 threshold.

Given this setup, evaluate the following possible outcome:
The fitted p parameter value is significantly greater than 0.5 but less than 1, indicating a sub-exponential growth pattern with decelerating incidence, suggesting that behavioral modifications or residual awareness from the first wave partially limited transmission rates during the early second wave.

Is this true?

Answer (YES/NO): YES